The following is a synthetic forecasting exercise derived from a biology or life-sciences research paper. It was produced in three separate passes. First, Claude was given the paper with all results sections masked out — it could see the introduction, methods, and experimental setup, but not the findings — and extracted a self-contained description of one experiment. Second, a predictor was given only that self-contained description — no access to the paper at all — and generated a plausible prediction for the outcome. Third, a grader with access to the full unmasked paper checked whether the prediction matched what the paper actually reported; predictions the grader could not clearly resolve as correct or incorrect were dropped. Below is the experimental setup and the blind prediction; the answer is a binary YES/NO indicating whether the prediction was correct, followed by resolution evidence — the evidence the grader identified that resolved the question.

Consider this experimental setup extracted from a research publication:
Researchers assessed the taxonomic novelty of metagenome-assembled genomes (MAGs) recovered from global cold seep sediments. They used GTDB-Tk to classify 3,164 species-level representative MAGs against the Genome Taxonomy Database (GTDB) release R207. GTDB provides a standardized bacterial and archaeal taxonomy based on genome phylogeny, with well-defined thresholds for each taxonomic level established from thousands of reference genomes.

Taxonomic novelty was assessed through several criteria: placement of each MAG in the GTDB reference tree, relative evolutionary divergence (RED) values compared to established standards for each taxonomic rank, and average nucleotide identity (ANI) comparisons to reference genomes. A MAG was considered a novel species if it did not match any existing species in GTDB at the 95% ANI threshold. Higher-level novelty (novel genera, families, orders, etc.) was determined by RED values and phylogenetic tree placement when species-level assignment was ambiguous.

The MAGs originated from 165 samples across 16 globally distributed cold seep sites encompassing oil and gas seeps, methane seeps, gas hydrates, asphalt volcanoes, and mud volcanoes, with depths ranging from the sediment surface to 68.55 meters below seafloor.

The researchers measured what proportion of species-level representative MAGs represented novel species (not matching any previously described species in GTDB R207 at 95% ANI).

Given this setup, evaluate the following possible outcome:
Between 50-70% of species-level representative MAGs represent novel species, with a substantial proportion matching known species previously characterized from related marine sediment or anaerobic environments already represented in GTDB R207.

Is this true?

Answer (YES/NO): NO